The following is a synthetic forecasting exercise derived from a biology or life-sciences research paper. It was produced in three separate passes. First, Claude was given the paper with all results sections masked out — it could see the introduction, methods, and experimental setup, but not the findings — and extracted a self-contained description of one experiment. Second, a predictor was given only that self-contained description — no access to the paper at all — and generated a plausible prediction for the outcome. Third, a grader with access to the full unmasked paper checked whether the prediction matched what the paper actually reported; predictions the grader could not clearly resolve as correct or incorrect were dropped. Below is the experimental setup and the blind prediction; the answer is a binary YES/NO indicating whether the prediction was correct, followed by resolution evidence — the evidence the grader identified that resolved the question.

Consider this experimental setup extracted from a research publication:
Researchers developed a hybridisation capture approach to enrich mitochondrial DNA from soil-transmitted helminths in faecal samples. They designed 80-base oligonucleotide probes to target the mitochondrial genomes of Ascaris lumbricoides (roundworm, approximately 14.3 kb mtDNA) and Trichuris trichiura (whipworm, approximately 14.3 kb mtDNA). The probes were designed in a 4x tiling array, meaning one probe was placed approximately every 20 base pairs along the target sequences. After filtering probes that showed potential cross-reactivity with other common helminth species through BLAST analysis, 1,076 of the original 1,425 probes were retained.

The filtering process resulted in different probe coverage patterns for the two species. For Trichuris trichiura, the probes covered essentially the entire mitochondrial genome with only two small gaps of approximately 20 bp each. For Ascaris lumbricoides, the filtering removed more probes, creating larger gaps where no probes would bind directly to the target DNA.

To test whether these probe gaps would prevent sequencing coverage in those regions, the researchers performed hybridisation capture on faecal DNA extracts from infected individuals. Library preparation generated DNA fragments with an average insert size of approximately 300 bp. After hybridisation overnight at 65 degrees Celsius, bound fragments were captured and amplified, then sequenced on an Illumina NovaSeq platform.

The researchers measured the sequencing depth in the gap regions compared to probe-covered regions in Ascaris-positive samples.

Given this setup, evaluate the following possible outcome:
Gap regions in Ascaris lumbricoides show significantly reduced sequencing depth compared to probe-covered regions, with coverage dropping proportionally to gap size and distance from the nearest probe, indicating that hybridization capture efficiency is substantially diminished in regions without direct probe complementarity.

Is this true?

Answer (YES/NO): YES